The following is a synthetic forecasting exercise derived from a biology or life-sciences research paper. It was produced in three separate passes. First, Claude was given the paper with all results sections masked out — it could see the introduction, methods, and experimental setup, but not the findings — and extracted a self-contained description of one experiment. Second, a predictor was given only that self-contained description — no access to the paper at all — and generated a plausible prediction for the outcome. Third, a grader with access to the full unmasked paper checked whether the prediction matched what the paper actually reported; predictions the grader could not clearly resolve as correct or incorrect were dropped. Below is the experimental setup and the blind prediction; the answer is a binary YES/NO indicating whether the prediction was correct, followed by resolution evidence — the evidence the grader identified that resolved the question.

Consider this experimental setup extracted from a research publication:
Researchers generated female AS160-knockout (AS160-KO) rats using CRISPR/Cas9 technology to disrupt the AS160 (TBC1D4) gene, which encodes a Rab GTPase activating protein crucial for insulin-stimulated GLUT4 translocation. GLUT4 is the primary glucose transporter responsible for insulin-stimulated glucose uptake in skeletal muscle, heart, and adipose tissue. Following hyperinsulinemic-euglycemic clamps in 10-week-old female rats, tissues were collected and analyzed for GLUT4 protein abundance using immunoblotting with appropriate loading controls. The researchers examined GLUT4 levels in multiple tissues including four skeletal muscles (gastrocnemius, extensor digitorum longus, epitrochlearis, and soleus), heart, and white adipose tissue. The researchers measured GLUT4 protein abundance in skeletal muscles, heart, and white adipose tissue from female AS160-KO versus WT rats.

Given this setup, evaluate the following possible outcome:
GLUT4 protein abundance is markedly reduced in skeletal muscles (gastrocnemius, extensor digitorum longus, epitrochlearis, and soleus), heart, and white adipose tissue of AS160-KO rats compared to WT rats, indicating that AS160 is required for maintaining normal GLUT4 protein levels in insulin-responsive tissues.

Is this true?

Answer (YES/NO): YES